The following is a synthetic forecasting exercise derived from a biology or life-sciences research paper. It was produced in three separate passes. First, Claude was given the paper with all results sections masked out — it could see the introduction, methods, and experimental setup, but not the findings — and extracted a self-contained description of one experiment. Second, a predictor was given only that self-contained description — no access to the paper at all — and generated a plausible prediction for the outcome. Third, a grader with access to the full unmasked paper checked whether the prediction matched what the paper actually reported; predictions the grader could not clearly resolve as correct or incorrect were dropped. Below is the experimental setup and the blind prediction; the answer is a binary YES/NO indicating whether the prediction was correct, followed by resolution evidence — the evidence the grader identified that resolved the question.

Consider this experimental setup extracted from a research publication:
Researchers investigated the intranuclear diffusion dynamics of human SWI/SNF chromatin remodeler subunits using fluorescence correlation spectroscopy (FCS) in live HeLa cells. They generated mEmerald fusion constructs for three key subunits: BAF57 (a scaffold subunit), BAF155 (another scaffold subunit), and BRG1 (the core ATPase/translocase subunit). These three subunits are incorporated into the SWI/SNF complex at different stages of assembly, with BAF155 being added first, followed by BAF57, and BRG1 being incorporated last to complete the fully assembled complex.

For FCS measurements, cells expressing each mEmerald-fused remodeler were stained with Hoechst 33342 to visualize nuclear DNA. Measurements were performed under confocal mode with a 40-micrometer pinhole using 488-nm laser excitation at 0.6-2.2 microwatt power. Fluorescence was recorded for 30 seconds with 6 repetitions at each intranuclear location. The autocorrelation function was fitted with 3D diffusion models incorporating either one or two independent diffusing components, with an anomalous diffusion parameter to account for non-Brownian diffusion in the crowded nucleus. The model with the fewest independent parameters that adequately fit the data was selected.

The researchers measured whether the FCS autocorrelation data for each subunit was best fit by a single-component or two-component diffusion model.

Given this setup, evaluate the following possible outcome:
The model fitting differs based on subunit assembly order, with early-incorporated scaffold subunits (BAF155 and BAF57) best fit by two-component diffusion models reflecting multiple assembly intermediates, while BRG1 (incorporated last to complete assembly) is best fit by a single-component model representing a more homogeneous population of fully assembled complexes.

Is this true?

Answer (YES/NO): NO